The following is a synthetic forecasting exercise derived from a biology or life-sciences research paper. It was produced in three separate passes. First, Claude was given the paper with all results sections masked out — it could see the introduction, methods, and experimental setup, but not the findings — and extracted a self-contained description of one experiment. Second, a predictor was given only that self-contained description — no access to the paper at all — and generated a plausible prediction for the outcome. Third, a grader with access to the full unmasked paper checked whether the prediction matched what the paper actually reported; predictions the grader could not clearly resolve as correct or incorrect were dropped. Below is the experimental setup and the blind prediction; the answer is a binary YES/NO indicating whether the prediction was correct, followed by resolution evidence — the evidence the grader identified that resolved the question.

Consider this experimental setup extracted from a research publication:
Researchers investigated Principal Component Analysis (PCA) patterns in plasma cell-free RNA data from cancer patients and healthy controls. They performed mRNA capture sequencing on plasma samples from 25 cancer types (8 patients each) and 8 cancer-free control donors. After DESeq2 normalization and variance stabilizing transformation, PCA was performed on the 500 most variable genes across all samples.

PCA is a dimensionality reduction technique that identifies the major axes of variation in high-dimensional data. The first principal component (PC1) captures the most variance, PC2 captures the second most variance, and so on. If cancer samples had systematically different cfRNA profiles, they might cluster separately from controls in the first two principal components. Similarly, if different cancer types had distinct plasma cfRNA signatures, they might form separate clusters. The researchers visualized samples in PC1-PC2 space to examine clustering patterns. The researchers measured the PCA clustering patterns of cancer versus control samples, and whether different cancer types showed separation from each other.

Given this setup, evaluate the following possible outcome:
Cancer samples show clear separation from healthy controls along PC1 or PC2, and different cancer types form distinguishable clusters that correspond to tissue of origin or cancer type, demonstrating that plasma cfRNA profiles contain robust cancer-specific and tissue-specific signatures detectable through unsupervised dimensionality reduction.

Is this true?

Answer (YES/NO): NO